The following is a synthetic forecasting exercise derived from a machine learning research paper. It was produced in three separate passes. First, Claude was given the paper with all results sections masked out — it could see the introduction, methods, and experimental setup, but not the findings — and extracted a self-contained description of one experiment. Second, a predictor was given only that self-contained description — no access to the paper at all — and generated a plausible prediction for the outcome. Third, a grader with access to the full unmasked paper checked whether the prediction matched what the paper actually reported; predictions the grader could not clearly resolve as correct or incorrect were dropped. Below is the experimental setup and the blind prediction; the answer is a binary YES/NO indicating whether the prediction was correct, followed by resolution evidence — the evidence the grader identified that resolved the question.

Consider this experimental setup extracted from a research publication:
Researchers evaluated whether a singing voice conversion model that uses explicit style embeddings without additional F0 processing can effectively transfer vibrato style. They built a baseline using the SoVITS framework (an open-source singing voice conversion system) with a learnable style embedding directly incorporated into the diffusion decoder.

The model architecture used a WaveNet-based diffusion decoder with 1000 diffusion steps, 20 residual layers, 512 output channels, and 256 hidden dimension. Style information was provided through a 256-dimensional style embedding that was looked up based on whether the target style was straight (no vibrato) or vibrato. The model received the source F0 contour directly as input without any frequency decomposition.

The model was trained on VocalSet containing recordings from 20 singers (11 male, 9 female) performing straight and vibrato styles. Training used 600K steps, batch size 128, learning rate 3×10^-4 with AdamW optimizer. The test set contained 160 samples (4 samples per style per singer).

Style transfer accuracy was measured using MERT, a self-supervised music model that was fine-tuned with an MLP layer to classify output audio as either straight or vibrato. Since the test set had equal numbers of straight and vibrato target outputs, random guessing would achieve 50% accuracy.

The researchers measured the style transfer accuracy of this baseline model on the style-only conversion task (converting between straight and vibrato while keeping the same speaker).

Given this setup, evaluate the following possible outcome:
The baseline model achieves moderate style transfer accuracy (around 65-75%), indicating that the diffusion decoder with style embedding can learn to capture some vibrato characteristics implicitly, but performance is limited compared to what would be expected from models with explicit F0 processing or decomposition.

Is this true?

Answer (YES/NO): NO